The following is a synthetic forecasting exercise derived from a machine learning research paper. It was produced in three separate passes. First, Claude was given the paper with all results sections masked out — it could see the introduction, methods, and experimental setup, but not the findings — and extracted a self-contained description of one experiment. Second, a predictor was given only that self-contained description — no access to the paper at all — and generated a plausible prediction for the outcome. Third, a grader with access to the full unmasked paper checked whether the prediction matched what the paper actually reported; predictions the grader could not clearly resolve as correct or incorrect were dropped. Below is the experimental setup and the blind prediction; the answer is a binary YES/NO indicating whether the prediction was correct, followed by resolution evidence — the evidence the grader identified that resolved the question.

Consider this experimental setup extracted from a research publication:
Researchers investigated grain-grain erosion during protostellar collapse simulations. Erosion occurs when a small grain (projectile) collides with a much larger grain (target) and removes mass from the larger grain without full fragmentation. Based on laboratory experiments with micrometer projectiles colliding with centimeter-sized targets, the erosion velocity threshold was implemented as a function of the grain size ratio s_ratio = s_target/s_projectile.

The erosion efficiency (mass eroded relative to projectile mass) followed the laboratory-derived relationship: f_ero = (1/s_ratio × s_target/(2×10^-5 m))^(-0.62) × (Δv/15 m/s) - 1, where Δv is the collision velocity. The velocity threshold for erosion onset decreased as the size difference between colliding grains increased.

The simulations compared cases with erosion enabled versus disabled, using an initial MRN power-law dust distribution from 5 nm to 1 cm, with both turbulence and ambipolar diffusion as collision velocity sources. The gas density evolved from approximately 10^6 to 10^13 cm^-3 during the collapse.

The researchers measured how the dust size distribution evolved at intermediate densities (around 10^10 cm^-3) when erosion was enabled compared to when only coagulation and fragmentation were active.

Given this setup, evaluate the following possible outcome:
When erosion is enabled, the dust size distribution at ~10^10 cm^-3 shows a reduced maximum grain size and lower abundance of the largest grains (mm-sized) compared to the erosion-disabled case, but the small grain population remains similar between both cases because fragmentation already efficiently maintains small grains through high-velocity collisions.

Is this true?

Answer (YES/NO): NO